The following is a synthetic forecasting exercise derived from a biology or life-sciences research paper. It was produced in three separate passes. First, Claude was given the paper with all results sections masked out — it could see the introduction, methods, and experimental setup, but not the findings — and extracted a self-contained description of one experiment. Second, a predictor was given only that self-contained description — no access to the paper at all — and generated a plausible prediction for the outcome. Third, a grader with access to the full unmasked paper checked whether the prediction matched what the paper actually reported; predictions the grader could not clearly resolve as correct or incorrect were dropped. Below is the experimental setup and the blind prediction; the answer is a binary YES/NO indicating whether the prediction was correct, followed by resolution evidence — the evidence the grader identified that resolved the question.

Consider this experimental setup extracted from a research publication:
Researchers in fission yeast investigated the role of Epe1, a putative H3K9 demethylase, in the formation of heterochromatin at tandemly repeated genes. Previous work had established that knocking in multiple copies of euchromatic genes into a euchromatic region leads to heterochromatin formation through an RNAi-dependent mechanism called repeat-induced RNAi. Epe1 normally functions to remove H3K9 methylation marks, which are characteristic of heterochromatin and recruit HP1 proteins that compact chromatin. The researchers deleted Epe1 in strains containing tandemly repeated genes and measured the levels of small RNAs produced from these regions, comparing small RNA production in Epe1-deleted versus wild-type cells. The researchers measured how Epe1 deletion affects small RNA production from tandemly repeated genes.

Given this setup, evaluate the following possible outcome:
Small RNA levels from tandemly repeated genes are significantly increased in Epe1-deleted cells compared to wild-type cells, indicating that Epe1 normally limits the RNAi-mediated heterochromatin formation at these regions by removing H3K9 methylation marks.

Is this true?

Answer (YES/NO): NO